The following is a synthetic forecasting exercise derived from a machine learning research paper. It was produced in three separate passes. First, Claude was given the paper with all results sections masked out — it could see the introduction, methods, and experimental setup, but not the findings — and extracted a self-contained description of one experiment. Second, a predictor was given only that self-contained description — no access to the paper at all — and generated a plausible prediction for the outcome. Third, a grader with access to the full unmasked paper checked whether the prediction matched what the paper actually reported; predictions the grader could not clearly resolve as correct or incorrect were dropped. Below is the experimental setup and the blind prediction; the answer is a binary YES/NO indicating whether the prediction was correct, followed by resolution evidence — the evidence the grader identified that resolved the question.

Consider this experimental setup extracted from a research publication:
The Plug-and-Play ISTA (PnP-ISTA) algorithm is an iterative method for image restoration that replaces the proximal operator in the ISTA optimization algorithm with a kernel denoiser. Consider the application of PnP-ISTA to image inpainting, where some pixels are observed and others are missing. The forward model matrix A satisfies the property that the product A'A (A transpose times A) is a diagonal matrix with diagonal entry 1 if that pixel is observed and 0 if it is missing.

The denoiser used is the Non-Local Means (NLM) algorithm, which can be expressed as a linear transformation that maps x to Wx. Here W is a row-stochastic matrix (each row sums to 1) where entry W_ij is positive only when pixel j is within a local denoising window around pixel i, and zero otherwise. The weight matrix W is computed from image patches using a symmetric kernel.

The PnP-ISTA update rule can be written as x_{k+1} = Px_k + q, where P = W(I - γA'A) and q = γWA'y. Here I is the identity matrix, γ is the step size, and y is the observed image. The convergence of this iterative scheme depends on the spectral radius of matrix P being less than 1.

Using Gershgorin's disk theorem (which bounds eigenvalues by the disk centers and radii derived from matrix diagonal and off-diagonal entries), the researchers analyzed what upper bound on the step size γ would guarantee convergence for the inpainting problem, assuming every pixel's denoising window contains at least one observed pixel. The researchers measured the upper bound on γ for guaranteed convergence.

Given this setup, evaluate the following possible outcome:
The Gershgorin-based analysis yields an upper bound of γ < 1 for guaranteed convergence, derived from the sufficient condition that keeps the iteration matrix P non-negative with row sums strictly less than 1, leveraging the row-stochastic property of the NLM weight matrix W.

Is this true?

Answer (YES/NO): YES